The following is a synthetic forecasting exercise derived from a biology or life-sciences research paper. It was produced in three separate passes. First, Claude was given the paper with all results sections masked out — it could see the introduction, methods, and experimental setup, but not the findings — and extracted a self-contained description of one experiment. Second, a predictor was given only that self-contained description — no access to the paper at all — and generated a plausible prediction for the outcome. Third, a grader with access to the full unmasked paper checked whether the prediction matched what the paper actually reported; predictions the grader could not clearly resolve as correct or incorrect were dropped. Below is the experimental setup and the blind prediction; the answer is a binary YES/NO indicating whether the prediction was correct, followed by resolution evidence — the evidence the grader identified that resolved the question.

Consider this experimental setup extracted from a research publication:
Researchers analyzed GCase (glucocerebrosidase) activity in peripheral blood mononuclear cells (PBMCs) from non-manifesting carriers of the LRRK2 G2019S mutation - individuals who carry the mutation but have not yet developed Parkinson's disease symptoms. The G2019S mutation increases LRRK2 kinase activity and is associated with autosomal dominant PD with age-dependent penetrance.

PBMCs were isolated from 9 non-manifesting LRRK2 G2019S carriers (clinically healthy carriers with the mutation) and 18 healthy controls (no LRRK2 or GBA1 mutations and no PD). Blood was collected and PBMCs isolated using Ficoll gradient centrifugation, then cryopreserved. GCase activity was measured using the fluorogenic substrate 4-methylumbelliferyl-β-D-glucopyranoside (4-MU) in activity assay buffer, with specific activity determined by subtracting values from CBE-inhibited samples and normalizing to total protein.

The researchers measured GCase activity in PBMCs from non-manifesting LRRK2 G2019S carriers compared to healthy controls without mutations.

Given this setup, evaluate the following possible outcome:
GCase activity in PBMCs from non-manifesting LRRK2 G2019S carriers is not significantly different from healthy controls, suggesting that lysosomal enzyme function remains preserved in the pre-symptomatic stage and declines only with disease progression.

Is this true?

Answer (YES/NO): NO